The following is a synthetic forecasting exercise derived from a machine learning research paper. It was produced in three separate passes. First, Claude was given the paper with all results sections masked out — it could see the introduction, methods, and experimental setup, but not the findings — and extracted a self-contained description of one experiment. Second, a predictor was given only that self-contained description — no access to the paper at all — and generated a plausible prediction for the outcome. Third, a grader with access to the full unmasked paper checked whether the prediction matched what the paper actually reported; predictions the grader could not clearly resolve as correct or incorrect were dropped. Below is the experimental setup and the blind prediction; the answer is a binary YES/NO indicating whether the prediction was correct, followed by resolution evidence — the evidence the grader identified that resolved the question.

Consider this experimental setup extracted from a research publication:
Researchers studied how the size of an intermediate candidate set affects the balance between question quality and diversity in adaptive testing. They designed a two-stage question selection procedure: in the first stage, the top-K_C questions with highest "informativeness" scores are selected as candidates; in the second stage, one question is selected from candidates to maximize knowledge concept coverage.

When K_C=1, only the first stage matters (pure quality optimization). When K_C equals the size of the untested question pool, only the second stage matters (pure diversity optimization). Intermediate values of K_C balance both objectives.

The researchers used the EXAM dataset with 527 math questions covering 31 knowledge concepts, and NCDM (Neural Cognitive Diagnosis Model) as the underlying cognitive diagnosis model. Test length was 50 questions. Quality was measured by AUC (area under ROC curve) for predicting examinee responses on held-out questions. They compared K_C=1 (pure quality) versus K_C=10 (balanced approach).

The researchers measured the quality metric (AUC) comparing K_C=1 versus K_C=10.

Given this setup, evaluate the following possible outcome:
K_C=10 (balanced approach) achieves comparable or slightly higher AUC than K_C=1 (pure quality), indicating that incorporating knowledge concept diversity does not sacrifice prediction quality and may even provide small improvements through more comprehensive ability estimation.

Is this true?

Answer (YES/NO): YES